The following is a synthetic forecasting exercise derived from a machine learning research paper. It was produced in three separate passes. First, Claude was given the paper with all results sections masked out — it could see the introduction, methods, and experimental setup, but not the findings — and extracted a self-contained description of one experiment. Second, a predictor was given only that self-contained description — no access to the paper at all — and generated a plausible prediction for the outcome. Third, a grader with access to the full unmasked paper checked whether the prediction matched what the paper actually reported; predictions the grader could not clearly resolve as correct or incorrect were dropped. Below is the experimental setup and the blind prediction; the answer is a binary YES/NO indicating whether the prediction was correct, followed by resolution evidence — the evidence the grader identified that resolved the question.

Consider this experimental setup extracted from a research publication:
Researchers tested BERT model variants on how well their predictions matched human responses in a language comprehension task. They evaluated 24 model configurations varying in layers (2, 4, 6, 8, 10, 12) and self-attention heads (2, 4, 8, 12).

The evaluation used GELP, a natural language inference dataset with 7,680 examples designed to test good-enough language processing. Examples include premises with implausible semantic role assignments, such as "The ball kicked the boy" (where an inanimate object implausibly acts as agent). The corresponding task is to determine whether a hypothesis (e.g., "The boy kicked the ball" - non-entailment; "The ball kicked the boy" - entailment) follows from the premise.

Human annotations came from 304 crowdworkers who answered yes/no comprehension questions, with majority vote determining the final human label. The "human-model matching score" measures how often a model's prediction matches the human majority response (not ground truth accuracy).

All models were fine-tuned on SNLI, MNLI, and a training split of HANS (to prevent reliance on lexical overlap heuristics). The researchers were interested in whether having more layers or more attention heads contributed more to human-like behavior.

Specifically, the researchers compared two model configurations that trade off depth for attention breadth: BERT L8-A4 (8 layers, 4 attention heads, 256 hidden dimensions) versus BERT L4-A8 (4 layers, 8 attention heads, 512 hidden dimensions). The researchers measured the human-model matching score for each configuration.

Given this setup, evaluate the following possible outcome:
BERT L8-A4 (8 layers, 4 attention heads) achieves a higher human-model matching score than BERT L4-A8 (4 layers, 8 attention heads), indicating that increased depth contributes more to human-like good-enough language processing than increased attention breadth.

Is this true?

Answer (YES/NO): NO